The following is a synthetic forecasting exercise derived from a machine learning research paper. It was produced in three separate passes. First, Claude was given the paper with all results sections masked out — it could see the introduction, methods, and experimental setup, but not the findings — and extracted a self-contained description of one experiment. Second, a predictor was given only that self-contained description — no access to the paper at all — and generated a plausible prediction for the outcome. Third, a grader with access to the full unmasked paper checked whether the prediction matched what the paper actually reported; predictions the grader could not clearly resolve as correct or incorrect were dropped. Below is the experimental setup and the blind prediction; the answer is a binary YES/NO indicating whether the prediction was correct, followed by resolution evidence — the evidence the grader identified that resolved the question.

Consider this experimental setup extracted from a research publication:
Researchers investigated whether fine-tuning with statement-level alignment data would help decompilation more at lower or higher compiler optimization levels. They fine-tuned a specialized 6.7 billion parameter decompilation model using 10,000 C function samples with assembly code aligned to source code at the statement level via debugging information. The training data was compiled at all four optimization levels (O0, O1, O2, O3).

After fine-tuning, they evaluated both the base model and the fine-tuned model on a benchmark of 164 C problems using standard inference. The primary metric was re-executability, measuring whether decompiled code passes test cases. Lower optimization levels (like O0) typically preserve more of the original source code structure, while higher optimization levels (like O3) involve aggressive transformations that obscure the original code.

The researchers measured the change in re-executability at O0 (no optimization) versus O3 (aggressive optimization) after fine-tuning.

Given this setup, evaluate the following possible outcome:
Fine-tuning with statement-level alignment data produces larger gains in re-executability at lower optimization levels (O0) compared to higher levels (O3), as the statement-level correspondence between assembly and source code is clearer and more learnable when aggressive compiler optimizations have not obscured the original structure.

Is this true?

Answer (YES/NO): NO